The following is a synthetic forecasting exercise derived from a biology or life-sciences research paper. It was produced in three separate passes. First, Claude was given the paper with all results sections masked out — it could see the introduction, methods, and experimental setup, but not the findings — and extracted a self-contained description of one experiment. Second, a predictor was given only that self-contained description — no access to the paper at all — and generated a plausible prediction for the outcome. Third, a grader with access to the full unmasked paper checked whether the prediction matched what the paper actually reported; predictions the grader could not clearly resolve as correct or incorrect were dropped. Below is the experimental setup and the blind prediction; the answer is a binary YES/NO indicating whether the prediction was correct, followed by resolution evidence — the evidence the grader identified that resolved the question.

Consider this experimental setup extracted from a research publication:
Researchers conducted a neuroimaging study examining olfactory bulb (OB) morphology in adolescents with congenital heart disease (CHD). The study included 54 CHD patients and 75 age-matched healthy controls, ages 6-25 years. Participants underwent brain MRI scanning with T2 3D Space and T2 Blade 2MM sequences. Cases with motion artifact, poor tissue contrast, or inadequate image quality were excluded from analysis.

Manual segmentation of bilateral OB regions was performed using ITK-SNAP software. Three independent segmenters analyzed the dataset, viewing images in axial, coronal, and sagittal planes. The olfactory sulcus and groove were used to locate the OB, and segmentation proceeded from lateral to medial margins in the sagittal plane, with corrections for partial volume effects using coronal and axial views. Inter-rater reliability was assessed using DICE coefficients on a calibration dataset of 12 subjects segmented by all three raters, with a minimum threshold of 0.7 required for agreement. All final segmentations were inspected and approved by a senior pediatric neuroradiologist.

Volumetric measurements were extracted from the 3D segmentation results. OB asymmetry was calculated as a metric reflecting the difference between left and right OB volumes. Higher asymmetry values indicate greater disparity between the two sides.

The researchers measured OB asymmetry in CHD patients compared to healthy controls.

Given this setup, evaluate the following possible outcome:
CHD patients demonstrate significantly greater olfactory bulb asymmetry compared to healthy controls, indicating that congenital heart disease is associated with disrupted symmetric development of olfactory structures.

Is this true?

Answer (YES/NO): NO